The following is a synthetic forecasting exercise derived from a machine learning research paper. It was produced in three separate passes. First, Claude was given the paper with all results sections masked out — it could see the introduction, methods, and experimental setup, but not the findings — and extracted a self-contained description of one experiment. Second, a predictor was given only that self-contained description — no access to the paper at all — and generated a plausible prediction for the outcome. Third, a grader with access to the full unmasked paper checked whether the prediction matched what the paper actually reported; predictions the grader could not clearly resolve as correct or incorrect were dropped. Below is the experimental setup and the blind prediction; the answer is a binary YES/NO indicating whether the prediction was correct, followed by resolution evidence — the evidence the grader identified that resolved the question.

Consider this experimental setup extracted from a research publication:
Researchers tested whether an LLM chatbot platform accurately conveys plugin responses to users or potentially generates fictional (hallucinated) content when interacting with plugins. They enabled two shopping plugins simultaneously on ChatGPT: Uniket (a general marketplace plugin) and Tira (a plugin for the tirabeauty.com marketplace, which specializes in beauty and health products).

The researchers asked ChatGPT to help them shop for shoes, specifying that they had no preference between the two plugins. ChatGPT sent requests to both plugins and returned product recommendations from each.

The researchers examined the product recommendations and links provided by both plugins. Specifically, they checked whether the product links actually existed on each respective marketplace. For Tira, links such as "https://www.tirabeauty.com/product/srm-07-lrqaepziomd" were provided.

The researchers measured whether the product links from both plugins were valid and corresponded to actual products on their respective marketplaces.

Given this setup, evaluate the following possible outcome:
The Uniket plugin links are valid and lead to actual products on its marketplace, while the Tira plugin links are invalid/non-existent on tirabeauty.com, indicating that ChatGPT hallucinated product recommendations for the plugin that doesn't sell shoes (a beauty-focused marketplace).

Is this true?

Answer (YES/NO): NO